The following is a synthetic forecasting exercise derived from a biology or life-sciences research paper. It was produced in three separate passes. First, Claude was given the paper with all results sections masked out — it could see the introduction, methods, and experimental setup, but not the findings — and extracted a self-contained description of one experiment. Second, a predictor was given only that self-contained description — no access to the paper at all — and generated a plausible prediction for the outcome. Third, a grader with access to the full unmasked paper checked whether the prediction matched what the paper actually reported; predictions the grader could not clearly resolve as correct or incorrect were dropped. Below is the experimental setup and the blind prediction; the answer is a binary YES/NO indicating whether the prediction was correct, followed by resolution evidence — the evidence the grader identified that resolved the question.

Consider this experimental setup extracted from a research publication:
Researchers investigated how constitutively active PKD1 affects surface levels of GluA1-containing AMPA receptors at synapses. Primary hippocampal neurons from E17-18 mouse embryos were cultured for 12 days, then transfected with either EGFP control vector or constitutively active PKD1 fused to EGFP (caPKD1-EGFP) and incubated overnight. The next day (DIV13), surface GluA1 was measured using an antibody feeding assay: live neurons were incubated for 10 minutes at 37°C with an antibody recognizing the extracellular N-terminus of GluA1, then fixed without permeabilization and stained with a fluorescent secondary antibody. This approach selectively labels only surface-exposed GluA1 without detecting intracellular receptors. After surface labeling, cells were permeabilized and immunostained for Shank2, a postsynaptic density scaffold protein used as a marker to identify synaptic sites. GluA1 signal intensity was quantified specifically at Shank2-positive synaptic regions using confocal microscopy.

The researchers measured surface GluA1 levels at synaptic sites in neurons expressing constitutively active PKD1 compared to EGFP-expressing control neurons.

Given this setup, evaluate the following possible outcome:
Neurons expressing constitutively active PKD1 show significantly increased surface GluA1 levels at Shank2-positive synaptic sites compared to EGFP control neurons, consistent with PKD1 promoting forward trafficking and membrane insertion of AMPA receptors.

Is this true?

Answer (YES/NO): NO